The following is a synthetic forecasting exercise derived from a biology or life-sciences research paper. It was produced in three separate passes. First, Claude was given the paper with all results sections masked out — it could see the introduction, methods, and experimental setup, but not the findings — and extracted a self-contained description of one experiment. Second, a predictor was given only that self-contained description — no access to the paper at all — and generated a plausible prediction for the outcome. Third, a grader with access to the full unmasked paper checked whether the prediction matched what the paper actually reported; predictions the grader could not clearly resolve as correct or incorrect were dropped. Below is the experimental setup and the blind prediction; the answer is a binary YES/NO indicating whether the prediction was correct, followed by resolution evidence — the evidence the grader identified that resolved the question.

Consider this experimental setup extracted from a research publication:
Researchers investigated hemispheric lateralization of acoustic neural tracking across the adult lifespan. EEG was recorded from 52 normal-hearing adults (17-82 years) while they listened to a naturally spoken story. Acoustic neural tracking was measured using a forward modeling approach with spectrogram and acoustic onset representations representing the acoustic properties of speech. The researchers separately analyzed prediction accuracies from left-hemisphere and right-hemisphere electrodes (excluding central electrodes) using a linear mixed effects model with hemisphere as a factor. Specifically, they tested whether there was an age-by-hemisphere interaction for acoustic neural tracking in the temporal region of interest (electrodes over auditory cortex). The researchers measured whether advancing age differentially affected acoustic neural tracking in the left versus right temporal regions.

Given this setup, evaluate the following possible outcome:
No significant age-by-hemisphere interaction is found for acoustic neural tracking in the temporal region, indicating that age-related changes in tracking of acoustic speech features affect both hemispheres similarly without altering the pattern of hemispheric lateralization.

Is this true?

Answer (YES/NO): NO